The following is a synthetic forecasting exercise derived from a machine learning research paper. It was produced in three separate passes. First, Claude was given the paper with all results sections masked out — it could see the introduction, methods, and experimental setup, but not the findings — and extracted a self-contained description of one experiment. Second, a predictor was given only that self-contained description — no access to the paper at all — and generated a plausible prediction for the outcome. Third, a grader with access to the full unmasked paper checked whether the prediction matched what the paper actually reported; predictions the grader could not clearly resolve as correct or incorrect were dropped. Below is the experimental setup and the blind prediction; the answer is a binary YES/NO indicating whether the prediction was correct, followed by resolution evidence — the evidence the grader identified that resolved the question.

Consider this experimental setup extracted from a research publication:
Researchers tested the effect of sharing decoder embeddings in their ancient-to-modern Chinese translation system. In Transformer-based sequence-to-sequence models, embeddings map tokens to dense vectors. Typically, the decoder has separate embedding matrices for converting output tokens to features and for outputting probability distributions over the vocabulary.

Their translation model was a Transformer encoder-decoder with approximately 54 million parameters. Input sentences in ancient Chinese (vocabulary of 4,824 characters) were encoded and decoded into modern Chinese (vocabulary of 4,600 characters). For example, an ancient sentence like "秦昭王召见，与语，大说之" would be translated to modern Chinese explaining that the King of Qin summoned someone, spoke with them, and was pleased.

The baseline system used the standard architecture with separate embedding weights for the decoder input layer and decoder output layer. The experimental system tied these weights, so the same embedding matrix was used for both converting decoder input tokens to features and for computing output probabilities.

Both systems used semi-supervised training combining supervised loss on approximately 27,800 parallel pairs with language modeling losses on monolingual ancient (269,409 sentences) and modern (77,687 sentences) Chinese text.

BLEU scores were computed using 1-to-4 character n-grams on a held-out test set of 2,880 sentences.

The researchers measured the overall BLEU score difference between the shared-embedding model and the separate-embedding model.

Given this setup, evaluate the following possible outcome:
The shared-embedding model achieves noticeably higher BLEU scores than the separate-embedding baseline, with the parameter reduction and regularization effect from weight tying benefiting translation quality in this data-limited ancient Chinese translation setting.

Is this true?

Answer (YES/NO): YES